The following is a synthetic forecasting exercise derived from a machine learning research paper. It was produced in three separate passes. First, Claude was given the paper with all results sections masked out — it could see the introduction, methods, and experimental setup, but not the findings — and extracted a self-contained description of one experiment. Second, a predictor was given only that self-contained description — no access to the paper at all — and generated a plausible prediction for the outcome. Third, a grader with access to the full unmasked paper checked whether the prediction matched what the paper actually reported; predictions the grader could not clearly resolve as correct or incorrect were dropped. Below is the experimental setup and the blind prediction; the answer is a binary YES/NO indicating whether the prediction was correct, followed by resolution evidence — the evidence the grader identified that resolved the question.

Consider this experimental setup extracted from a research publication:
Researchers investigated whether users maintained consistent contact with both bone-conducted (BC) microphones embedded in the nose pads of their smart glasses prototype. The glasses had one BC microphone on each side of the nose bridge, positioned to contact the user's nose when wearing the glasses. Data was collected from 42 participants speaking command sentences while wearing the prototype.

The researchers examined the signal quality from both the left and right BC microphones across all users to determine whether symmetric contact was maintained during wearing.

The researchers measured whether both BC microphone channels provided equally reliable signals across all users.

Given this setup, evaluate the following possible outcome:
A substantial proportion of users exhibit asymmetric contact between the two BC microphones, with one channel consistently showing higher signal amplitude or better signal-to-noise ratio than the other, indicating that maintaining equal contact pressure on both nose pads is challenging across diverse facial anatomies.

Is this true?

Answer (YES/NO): YES